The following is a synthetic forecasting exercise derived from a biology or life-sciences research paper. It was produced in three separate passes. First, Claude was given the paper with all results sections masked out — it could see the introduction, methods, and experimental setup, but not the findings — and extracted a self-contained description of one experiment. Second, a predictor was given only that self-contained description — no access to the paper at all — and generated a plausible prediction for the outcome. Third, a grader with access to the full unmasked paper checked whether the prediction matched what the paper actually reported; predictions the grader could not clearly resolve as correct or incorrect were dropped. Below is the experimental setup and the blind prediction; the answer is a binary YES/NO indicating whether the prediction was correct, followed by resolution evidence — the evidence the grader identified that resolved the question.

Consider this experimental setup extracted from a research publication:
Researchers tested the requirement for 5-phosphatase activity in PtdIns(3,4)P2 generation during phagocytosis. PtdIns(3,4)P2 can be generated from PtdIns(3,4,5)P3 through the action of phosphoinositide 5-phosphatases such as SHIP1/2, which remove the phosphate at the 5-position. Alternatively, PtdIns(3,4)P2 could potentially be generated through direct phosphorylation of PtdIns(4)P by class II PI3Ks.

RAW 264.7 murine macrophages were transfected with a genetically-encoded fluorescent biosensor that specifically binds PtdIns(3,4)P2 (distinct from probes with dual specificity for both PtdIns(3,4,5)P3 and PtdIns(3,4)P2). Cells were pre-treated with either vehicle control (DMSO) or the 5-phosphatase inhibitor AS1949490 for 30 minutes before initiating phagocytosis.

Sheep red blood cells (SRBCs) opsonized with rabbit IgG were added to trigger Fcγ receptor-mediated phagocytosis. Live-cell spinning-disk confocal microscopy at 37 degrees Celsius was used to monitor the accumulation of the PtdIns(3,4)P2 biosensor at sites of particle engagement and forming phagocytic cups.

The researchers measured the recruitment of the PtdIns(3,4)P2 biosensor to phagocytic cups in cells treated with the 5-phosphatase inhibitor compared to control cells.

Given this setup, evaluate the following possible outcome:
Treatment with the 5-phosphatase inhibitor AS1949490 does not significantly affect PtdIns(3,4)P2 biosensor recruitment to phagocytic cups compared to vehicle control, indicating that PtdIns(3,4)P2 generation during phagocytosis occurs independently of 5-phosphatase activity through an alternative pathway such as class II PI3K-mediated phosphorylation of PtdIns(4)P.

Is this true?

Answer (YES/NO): NO